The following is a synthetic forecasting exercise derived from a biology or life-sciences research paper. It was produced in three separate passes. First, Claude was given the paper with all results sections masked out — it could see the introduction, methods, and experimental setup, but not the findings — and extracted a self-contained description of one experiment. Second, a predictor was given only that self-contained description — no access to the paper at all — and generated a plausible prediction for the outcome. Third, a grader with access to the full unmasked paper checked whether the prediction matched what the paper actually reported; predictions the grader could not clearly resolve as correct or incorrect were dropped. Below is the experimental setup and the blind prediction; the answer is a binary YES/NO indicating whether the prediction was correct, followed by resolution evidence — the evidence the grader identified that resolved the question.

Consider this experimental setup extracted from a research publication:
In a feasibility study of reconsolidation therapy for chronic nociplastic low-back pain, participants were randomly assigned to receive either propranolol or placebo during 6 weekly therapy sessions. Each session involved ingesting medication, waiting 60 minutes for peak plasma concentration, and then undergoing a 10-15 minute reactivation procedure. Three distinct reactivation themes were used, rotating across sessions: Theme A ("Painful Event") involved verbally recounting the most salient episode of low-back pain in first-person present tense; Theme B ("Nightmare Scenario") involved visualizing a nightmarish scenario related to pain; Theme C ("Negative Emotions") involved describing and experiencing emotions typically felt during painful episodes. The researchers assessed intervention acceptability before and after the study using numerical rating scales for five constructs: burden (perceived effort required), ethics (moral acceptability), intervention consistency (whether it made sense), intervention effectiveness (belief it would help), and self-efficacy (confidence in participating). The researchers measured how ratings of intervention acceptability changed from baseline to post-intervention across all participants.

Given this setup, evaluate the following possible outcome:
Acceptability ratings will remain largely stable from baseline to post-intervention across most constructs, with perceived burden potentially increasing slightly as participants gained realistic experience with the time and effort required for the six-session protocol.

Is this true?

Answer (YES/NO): NO